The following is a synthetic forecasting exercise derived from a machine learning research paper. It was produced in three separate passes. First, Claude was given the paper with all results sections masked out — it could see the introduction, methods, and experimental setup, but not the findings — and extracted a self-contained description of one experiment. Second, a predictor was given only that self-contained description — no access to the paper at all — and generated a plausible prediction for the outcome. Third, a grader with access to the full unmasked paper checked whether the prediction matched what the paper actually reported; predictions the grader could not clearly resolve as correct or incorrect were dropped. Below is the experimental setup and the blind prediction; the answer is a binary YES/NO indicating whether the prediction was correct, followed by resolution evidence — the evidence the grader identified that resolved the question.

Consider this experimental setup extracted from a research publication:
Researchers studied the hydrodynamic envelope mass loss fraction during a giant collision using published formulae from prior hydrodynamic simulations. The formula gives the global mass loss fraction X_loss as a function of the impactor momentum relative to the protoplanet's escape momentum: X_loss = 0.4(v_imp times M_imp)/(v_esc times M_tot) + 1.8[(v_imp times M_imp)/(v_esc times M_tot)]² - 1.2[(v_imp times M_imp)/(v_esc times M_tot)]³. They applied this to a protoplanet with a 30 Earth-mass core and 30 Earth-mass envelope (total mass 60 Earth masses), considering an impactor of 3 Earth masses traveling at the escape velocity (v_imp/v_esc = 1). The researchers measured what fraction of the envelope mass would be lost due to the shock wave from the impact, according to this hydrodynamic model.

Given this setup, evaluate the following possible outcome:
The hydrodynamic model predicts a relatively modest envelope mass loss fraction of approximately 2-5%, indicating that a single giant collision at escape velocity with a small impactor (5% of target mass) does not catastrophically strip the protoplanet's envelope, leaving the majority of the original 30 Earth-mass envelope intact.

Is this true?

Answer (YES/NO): NO